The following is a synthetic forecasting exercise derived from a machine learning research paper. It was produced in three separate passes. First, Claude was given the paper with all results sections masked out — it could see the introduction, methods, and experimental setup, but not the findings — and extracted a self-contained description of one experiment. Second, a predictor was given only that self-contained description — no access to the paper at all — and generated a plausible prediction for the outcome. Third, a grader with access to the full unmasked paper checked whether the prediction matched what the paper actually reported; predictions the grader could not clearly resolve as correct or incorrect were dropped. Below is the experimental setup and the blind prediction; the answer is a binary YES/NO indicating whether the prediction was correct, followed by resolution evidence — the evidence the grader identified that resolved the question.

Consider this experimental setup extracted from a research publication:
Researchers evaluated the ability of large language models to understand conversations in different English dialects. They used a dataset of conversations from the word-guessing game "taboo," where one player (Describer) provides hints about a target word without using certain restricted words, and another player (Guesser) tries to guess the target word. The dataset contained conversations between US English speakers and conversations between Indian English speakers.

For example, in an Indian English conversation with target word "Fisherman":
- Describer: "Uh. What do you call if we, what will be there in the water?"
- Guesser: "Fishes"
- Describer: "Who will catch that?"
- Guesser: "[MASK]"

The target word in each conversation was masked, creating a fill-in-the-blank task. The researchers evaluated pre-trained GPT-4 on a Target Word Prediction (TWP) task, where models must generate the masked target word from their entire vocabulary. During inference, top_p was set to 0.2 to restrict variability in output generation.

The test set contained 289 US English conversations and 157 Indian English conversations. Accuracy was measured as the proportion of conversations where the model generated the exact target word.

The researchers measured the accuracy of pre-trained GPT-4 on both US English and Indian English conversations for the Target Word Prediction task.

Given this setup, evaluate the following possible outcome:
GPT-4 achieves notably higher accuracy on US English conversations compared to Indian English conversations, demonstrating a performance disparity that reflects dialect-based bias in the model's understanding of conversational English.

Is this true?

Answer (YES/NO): YES